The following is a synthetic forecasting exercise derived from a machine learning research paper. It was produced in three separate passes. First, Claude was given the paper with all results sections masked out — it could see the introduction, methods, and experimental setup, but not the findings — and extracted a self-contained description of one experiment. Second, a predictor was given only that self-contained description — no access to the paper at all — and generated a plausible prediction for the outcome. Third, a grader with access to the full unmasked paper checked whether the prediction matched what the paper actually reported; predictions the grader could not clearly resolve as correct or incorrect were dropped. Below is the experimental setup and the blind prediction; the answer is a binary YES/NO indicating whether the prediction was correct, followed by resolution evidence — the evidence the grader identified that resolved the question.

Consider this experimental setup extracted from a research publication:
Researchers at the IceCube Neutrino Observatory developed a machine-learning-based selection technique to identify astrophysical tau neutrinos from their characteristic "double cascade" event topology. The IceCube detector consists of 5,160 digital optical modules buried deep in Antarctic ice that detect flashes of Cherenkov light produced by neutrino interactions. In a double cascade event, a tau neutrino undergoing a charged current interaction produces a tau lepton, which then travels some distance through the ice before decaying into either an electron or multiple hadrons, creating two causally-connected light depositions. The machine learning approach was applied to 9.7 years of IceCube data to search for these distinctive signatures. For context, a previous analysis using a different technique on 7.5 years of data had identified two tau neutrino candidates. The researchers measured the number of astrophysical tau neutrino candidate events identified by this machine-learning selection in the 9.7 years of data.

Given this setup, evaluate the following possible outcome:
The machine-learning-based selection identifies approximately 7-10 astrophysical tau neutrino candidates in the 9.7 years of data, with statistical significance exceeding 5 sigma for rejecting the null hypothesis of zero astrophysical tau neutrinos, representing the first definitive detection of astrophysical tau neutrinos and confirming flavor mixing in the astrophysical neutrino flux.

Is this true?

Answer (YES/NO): YES